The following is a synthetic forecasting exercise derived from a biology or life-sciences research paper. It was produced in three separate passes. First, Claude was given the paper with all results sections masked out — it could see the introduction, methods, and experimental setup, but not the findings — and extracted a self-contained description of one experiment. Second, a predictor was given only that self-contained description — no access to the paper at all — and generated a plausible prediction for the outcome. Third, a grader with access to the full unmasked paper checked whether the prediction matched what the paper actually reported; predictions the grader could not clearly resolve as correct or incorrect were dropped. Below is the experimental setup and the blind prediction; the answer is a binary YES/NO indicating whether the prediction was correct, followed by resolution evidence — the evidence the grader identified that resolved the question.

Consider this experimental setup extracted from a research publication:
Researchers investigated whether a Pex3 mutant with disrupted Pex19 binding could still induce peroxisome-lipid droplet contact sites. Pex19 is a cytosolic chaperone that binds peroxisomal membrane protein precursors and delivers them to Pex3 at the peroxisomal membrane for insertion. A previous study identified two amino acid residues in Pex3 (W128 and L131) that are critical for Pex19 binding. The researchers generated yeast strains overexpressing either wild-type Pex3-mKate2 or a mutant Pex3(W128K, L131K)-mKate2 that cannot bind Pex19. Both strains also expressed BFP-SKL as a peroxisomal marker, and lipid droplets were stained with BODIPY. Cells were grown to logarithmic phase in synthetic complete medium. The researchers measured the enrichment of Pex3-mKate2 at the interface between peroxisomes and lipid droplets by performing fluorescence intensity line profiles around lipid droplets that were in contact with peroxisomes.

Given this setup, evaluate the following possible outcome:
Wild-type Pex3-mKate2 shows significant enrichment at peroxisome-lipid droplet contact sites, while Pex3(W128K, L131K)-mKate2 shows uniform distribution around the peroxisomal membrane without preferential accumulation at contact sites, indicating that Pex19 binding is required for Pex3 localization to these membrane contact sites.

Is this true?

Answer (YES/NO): NO